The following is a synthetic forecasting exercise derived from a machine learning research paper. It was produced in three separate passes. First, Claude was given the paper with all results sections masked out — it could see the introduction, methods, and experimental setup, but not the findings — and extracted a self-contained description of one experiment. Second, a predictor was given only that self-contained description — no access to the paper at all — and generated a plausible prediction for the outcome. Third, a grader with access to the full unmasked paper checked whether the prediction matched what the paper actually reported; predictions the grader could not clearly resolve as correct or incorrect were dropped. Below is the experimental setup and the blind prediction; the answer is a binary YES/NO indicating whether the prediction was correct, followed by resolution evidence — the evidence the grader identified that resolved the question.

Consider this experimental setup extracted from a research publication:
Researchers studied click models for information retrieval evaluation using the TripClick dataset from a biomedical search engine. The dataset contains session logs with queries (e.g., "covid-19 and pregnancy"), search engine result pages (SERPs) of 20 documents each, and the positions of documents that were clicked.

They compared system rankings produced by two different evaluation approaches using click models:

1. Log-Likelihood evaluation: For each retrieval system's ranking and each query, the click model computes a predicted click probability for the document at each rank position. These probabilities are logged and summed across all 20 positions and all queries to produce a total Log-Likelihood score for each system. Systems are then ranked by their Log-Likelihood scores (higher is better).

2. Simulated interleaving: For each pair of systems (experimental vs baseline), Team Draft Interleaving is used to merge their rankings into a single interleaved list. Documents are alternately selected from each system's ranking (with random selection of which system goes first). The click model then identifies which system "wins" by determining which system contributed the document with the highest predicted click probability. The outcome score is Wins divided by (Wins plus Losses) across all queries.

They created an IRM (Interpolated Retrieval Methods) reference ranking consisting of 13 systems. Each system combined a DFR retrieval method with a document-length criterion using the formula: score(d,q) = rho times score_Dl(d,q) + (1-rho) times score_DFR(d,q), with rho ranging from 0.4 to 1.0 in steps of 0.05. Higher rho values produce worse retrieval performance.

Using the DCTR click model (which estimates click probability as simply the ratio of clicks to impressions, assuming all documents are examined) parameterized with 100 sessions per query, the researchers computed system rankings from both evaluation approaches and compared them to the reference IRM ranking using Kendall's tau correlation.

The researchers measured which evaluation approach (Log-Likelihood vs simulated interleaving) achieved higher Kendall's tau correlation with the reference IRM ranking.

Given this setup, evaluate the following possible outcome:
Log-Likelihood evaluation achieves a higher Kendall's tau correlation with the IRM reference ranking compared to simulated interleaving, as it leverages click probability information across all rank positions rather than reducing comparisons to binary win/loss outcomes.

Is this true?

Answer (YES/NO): YES